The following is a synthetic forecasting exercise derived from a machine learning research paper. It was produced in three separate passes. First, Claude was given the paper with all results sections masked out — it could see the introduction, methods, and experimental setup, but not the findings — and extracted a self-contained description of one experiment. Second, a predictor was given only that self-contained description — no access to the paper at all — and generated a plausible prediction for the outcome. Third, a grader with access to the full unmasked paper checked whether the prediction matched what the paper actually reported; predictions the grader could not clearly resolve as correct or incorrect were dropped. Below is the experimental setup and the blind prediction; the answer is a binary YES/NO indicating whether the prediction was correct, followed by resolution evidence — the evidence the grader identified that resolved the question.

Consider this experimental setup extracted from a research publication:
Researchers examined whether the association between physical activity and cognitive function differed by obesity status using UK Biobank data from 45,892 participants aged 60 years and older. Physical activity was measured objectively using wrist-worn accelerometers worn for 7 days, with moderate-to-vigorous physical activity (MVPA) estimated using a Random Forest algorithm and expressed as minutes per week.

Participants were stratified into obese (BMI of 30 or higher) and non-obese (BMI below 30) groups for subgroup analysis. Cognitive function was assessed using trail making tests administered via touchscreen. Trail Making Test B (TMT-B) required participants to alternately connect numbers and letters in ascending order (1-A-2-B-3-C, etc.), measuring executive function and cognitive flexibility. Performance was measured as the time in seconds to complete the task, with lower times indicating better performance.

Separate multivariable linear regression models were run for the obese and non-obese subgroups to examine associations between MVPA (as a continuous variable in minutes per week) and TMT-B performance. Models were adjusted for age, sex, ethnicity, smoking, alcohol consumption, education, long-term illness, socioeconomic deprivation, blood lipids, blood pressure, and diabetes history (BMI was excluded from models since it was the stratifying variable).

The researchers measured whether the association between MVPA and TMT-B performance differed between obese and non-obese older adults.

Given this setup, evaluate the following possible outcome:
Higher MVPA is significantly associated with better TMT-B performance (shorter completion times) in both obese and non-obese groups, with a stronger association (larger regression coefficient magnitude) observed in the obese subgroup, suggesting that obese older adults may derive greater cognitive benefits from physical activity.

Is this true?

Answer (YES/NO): NO